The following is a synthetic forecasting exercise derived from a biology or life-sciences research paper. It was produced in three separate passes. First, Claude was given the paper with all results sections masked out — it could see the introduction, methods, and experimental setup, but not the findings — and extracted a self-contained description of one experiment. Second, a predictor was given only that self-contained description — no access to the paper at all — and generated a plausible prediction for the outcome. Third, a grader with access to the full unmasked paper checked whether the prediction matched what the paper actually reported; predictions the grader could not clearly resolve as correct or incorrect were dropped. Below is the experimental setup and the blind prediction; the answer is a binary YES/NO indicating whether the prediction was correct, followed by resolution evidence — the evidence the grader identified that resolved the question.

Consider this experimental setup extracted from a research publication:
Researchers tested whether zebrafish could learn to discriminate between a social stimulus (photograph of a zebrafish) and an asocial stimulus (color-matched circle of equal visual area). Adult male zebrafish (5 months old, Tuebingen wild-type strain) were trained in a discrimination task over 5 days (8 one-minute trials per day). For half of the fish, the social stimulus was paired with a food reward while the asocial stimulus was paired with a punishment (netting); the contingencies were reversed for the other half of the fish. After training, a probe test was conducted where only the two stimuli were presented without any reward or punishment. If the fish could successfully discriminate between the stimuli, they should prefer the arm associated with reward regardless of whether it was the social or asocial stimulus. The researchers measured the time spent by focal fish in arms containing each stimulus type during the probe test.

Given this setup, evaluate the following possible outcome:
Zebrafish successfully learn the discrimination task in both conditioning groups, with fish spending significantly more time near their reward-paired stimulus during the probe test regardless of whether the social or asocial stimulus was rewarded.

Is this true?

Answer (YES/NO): YES